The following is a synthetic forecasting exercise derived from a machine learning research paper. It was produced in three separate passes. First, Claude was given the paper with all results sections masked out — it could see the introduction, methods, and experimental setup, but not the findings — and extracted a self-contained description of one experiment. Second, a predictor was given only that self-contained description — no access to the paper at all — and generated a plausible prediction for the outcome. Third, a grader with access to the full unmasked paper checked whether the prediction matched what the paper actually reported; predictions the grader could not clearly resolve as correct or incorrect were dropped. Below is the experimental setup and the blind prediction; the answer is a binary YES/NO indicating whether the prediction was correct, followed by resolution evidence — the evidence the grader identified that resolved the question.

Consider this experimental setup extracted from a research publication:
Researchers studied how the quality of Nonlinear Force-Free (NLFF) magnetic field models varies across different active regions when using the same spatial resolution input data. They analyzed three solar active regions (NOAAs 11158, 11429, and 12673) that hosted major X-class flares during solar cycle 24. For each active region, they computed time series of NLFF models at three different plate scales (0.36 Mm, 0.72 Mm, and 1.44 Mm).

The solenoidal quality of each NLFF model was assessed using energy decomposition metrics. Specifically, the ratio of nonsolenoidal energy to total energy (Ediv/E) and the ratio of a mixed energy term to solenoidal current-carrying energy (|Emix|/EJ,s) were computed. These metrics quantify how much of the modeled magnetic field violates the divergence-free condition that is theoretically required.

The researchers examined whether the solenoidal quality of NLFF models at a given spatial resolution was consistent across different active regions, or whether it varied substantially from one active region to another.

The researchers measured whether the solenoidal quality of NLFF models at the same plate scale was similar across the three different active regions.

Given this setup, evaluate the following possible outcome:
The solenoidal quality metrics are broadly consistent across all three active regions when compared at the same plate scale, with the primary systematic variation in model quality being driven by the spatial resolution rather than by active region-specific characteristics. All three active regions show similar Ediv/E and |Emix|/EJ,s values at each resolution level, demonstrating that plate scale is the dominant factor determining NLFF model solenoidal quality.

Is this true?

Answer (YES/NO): NO